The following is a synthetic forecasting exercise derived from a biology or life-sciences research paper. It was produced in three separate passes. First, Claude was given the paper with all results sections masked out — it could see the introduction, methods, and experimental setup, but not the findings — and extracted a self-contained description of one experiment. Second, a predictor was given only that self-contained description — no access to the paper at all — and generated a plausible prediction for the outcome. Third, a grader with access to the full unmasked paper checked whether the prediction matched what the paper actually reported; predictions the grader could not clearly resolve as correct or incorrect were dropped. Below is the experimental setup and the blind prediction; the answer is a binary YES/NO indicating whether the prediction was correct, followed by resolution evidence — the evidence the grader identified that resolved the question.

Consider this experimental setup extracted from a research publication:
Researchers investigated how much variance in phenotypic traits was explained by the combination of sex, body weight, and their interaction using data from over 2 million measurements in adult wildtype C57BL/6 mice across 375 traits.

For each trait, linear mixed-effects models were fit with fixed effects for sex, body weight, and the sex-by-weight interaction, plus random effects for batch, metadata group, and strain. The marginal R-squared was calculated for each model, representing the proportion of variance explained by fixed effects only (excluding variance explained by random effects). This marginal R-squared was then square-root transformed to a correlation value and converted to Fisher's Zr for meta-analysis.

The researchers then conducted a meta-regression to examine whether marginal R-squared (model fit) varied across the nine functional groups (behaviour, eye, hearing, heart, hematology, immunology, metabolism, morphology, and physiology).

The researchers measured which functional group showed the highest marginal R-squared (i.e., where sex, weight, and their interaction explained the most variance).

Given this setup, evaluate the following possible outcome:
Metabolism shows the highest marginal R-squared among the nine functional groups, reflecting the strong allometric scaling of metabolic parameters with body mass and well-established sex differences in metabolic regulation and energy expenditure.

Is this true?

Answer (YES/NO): YES